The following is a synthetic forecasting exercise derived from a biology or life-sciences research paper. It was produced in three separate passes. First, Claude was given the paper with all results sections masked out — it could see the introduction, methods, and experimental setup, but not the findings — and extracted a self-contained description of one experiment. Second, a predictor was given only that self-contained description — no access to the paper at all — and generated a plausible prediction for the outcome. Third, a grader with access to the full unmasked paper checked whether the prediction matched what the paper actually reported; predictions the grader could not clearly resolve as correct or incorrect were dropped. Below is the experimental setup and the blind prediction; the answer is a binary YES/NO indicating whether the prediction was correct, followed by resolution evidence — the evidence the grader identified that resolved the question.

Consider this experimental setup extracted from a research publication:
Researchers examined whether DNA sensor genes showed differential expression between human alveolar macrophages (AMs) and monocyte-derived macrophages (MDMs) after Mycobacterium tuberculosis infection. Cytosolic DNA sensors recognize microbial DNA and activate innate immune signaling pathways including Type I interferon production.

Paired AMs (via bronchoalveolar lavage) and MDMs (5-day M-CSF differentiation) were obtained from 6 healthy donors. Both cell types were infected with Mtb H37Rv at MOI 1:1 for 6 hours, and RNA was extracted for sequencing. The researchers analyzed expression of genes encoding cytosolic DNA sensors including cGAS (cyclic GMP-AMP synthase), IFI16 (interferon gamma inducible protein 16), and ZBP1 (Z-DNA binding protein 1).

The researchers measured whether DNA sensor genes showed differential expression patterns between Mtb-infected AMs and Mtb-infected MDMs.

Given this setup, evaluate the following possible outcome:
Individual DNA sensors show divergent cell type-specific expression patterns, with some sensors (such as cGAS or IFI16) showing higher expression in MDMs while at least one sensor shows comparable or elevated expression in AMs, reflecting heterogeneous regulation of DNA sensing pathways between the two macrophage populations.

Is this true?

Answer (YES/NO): NO